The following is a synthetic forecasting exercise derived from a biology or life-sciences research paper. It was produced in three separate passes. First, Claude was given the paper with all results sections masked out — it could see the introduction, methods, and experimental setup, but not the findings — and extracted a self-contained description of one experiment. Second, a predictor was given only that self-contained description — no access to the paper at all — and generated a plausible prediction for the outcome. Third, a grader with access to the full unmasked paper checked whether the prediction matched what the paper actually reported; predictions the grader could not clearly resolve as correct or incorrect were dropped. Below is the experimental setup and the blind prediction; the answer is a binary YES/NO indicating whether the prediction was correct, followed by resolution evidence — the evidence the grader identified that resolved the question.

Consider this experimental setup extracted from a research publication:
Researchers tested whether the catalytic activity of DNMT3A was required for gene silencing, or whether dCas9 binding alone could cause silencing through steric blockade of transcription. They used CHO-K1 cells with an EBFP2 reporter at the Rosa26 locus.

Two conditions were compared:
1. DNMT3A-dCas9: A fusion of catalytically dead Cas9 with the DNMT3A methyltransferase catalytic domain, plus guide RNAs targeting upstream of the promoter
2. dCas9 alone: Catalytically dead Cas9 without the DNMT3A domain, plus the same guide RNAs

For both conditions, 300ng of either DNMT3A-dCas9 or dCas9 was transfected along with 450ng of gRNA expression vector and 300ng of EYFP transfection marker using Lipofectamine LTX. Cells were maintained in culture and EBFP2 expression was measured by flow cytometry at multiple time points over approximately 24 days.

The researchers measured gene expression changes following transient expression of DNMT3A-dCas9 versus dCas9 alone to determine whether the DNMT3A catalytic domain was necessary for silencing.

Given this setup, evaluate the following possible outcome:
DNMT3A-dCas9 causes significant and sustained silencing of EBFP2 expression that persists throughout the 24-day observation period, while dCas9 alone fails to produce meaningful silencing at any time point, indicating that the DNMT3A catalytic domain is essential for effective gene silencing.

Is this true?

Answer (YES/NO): YES